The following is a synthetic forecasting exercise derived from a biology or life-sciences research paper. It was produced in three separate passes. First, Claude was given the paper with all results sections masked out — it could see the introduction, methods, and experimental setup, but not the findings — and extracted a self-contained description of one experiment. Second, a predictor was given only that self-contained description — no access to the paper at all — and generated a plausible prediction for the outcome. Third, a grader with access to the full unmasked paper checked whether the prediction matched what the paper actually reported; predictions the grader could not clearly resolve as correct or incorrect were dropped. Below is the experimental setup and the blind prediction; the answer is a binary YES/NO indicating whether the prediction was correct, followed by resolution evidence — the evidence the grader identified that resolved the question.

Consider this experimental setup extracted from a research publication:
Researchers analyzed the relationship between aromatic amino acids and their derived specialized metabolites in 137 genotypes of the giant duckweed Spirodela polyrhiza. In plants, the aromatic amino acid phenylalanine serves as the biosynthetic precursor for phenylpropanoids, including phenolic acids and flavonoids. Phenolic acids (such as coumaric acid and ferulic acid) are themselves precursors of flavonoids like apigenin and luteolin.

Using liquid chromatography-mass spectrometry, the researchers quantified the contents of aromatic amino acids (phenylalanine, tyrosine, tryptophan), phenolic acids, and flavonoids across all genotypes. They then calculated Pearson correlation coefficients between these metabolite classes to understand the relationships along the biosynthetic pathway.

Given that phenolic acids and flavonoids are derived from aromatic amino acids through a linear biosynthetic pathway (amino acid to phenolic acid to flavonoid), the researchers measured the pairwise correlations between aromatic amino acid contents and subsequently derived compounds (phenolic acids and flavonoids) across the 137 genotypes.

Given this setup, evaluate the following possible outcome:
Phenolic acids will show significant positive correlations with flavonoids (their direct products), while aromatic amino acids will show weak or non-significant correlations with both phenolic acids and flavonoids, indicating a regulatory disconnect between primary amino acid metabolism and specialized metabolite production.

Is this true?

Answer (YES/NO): NO